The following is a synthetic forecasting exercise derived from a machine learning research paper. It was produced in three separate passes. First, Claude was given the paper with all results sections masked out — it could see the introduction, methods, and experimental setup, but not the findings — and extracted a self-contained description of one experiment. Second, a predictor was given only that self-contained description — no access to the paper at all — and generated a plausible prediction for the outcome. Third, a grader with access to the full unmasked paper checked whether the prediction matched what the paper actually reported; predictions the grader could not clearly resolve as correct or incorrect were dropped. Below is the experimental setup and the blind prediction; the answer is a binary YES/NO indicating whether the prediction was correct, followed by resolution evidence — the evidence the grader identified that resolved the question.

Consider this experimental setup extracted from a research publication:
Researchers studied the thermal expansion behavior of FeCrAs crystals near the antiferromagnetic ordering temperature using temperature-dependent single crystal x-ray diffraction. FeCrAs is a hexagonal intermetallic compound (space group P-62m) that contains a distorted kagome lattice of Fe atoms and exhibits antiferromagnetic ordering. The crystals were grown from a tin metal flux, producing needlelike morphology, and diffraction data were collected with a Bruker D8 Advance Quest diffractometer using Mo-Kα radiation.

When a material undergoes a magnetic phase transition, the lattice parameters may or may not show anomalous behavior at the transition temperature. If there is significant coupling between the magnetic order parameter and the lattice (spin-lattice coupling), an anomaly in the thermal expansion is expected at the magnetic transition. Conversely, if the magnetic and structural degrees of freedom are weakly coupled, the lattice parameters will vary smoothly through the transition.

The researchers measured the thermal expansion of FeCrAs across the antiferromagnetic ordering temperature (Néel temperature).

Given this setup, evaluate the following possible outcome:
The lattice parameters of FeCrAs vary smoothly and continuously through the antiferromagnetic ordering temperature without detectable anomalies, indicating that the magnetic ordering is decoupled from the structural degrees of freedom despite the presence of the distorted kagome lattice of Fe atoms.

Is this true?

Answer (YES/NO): NO